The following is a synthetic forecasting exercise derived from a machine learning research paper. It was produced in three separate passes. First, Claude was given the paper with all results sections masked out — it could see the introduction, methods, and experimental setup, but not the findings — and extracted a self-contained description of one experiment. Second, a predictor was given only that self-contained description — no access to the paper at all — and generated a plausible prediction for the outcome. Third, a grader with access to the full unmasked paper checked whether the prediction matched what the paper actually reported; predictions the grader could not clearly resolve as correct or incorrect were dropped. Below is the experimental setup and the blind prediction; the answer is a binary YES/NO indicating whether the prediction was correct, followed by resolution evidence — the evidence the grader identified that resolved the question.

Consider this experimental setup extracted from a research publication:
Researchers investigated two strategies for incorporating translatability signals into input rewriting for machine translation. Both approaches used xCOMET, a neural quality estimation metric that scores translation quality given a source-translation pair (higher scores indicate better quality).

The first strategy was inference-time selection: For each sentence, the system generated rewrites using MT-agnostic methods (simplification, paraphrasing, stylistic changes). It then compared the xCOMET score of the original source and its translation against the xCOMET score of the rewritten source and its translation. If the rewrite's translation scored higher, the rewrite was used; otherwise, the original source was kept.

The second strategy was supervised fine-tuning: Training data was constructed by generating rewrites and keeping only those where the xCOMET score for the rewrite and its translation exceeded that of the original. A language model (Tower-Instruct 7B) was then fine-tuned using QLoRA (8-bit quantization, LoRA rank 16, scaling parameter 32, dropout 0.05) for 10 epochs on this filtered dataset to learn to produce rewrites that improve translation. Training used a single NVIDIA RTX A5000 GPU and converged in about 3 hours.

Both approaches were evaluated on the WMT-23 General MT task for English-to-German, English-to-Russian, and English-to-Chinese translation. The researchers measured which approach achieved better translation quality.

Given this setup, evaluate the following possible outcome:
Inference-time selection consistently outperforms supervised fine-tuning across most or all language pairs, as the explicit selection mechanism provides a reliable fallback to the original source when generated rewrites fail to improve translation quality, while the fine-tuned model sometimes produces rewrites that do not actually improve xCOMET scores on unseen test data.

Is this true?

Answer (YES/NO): YES